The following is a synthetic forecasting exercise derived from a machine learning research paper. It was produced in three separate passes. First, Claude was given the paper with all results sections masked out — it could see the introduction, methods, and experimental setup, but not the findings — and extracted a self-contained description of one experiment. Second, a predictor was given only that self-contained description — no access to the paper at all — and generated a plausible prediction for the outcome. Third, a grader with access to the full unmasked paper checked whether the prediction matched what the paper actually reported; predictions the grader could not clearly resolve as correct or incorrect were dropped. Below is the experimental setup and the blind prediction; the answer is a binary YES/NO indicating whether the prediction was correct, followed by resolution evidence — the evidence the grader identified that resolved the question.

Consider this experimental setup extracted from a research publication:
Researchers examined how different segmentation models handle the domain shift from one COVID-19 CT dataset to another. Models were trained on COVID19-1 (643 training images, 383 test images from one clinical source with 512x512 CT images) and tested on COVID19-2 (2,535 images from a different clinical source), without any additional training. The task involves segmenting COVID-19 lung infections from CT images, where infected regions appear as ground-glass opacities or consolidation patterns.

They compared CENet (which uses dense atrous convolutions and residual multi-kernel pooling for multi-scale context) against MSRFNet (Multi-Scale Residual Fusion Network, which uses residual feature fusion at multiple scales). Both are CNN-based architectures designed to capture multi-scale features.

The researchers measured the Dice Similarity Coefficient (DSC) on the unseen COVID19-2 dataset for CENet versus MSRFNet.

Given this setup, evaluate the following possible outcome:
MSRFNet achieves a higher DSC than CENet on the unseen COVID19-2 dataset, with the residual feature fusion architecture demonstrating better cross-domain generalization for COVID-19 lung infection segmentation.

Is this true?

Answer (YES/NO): NO